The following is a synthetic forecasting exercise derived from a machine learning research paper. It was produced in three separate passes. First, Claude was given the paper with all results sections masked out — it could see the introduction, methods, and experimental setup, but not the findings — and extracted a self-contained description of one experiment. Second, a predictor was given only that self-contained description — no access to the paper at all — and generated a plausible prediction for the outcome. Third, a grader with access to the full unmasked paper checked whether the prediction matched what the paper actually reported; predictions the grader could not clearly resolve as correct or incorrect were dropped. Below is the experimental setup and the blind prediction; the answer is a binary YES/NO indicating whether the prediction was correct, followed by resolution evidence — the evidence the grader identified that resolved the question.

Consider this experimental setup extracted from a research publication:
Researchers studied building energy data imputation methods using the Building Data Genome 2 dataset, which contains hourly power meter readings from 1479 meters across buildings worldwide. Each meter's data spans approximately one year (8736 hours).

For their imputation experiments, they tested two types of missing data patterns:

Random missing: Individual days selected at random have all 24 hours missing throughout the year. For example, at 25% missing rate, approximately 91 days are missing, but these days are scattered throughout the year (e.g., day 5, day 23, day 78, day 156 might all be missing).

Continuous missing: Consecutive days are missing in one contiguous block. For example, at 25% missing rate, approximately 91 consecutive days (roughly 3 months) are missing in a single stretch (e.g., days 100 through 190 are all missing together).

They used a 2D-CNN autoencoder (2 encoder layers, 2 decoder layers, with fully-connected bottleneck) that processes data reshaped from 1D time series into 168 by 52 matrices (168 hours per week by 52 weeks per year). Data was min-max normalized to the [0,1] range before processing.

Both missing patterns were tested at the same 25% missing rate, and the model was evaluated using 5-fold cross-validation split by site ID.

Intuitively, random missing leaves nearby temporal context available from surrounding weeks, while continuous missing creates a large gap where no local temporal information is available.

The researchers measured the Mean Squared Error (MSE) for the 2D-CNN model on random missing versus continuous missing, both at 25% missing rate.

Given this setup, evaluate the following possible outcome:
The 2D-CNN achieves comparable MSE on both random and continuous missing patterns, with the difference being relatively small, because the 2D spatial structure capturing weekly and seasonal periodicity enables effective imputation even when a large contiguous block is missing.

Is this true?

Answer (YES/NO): NO